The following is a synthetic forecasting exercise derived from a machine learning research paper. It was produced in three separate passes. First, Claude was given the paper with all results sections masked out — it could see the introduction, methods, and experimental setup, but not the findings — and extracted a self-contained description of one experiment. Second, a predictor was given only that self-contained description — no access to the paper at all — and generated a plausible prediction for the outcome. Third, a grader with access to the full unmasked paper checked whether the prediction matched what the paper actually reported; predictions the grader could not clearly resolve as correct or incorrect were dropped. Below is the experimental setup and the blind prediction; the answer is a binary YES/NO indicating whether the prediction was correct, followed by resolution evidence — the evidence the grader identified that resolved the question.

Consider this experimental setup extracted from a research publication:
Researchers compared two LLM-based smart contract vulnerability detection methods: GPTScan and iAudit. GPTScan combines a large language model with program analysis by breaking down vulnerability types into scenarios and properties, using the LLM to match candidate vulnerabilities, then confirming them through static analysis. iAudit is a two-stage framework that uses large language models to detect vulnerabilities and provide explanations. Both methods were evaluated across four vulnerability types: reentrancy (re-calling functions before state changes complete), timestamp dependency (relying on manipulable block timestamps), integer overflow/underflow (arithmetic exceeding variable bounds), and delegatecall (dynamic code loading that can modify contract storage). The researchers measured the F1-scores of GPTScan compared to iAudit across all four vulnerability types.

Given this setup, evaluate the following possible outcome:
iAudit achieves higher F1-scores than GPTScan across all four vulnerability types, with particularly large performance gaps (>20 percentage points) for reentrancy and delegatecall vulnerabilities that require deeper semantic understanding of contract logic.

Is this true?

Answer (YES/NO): NO